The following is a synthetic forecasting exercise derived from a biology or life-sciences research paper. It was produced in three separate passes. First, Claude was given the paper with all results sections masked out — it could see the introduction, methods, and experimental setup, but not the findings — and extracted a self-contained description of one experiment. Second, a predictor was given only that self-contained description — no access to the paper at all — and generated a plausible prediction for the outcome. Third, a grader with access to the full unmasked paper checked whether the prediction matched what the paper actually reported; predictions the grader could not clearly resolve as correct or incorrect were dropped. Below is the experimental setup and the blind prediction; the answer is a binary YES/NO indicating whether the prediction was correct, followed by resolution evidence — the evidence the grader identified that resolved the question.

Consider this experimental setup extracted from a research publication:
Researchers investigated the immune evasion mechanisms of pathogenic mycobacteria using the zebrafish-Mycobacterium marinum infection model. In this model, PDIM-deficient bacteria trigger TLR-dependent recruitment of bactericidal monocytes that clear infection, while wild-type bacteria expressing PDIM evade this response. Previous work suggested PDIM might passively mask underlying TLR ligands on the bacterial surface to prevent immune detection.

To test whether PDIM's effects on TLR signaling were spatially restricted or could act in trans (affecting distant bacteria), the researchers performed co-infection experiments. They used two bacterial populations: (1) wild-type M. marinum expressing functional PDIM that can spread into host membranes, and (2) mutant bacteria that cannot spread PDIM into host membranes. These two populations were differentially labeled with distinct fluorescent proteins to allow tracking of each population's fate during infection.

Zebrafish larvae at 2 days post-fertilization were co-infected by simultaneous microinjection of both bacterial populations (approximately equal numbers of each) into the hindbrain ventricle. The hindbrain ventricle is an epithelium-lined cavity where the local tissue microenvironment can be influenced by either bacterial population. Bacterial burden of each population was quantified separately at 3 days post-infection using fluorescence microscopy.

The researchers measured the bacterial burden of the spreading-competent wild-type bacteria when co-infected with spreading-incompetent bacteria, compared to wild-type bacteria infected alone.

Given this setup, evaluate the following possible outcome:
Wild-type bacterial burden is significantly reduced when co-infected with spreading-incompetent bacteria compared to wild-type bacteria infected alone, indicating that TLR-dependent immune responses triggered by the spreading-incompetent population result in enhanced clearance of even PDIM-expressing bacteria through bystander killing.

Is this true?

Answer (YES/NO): YES